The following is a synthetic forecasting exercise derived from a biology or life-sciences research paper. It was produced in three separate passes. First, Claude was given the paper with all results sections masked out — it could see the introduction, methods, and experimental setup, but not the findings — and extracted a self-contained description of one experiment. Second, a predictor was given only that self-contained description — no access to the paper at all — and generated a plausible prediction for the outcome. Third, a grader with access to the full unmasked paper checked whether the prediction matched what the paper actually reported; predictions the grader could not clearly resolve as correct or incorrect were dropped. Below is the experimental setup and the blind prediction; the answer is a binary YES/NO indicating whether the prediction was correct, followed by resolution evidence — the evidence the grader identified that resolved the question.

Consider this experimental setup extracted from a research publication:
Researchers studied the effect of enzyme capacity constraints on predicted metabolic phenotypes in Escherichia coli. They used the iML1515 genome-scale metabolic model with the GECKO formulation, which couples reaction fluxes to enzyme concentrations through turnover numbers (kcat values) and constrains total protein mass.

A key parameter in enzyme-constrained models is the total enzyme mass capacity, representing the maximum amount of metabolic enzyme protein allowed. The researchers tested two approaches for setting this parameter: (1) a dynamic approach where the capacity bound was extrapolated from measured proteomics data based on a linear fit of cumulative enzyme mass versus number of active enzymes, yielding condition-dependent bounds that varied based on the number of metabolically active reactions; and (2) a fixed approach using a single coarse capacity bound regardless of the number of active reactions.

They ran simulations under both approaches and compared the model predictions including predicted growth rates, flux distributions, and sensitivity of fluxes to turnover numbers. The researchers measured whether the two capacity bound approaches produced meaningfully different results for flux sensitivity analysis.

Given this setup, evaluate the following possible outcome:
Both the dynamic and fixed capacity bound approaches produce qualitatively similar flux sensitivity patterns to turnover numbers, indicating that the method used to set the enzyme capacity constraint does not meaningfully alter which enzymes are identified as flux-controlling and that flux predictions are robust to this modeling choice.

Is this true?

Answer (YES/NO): YES